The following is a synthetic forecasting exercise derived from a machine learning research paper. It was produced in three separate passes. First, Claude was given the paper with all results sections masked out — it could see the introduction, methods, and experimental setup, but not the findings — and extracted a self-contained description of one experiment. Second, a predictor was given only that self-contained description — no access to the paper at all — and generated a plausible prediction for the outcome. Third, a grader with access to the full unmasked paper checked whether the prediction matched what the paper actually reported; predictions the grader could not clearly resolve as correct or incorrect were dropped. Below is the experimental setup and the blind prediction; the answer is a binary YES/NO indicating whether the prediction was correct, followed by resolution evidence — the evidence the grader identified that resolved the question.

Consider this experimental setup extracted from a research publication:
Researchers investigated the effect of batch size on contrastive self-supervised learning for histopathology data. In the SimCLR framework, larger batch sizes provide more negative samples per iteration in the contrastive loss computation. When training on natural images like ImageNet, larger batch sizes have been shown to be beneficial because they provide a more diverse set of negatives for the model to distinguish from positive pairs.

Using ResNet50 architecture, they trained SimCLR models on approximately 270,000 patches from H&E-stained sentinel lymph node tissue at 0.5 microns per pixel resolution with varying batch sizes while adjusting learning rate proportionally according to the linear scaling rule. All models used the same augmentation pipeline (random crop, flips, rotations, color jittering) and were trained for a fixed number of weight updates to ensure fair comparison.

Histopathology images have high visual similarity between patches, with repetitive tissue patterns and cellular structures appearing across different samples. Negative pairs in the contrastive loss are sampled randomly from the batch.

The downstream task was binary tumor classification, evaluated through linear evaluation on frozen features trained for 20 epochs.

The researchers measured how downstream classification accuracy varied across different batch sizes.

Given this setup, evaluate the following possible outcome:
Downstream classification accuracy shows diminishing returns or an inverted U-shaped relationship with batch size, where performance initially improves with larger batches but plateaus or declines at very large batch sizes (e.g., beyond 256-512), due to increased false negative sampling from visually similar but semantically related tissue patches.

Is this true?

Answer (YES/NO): NO